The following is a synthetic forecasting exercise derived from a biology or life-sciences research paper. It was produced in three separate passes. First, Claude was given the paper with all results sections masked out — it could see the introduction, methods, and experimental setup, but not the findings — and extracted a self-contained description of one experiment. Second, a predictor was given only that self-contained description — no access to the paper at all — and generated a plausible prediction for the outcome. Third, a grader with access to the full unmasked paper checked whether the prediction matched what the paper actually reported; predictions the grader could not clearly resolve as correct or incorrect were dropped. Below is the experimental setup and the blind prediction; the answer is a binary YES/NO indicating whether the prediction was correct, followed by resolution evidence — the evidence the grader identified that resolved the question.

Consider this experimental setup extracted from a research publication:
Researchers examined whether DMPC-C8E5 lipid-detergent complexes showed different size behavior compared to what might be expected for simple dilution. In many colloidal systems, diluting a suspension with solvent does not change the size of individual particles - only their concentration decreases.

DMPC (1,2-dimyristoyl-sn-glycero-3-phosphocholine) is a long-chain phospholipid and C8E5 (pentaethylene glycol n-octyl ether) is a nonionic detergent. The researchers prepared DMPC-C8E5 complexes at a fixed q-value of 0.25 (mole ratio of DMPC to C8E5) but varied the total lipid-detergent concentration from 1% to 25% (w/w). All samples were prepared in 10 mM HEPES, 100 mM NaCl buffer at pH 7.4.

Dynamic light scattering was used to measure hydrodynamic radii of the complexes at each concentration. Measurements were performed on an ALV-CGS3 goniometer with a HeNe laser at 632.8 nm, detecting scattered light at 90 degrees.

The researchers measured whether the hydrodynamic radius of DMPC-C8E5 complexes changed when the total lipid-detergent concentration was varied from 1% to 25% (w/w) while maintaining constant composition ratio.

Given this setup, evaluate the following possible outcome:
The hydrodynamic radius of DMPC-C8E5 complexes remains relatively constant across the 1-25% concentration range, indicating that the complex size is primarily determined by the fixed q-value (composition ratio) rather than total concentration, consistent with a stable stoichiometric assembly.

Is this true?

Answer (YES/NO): NO